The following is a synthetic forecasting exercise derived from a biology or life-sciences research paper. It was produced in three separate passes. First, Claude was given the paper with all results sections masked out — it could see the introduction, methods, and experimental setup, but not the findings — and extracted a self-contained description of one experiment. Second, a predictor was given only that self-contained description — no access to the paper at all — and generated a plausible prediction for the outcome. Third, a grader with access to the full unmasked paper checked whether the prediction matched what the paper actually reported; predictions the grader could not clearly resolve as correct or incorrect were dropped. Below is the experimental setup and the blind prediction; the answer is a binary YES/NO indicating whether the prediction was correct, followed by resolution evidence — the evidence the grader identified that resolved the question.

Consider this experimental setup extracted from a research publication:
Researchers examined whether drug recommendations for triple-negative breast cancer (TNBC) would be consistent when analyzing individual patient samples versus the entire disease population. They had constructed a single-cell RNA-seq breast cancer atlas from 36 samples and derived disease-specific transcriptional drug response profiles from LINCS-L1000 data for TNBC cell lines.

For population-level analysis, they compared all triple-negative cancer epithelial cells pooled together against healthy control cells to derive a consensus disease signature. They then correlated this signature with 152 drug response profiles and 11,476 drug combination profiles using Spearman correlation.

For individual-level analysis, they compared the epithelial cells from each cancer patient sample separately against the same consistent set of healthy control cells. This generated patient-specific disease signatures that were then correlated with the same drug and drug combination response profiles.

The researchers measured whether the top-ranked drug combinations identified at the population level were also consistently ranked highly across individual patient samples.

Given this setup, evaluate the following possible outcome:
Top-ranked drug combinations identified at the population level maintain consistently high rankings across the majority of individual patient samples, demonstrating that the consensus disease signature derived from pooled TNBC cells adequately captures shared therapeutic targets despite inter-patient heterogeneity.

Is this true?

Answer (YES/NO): YES